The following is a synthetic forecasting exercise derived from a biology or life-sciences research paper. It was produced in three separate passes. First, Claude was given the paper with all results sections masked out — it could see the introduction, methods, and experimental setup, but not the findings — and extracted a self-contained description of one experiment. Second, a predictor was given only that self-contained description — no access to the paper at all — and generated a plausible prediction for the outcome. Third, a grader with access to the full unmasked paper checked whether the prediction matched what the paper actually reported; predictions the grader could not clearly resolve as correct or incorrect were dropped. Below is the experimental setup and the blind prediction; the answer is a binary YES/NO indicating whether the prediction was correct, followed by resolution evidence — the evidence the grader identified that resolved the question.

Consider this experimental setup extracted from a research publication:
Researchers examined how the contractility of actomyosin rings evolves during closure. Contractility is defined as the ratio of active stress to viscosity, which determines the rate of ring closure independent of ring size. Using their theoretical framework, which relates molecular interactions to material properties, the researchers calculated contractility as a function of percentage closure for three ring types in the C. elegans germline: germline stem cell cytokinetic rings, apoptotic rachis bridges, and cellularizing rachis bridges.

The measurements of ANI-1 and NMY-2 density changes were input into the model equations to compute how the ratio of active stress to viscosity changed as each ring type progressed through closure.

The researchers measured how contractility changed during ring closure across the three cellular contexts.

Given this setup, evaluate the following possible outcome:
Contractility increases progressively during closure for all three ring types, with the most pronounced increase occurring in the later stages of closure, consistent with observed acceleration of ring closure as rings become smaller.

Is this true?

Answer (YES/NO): NO